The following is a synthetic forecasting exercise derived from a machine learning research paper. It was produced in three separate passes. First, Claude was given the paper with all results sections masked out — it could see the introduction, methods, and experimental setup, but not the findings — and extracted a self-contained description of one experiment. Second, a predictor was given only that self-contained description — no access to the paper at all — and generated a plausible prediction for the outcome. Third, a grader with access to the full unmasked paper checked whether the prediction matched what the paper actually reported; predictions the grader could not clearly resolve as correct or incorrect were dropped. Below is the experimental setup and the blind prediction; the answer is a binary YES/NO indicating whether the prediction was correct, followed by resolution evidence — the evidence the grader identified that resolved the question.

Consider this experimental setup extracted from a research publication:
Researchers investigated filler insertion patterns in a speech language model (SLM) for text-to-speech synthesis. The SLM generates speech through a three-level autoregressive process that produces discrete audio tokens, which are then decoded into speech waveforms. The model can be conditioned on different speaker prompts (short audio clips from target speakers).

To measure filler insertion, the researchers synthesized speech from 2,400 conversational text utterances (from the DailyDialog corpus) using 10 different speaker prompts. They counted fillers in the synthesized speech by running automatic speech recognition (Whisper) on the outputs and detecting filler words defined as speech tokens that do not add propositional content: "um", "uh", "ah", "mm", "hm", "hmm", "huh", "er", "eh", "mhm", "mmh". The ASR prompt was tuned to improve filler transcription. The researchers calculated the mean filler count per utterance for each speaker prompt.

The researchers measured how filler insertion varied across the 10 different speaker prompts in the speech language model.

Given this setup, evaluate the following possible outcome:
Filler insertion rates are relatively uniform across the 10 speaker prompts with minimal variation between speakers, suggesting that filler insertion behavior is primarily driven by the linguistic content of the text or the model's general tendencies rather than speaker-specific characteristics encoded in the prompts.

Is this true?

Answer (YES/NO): NO